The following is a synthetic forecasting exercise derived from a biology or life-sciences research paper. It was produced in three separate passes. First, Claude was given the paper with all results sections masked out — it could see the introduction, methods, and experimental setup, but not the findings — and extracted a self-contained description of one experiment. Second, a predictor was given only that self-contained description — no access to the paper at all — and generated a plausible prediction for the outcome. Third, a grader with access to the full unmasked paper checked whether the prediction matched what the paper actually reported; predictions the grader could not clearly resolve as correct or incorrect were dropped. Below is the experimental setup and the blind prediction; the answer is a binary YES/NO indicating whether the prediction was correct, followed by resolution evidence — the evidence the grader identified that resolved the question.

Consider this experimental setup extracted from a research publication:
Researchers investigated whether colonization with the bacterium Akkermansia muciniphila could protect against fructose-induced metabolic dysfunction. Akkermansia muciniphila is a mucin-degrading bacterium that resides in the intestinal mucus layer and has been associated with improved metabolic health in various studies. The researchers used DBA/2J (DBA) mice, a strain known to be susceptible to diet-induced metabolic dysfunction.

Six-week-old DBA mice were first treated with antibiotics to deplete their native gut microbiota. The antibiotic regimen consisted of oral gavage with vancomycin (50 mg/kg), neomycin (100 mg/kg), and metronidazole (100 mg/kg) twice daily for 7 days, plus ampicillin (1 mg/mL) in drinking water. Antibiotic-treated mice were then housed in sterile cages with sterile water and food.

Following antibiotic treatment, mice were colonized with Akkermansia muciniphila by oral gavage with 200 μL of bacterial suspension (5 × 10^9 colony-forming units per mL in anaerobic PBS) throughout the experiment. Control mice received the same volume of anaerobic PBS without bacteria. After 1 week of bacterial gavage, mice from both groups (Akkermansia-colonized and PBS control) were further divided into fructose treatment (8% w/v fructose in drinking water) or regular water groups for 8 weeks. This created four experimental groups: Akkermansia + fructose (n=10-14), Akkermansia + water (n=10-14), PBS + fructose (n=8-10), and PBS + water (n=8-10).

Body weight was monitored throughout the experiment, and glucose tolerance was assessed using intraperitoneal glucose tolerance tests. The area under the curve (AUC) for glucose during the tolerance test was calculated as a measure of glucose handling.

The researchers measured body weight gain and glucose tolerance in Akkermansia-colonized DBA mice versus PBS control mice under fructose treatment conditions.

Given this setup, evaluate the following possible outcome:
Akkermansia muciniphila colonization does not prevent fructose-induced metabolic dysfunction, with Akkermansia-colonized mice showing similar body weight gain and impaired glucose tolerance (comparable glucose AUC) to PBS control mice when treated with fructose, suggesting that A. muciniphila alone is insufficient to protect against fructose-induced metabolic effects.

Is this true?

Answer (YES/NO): NO